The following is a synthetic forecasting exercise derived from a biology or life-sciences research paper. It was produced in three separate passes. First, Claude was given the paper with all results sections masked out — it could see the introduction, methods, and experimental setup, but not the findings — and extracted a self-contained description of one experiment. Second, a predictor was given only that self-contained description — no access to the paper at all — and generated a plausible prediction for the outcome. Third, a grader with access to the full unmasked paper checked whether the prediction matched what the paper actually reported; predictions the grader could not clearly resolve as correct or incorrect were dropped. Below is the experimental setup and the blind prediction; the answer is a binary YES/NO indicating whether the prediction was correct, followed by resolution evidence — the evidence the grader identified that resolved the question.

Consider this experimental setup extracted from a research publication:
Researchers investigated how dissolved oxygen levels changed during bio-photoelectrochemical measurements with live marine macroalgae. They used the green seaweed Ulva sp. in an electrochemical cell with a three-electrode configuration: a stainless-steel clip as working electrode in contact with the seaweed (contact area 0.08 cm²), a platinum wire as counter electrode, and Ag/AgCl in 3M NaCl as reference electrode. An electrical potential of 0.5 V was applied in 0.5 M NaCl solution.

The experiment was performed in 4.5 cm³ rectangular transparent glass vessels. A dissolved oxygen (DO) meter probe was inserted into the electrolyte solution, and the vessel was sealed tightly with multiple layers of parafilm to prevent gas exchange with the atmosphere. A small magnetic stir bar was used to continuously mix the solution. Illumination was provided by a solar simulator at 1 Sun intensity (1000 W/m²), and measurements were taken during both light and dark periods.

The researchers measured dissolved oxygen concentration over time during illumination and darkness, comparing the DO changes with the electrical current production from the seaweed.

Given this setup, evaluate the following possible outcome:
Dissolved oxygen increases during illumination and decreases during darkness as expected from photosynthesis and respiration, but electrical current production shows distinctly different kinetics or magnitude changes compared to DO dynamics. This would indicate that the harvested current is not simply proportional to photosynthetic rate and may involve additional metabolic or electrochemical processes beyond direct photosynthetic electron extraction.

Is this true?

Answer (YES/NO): YES